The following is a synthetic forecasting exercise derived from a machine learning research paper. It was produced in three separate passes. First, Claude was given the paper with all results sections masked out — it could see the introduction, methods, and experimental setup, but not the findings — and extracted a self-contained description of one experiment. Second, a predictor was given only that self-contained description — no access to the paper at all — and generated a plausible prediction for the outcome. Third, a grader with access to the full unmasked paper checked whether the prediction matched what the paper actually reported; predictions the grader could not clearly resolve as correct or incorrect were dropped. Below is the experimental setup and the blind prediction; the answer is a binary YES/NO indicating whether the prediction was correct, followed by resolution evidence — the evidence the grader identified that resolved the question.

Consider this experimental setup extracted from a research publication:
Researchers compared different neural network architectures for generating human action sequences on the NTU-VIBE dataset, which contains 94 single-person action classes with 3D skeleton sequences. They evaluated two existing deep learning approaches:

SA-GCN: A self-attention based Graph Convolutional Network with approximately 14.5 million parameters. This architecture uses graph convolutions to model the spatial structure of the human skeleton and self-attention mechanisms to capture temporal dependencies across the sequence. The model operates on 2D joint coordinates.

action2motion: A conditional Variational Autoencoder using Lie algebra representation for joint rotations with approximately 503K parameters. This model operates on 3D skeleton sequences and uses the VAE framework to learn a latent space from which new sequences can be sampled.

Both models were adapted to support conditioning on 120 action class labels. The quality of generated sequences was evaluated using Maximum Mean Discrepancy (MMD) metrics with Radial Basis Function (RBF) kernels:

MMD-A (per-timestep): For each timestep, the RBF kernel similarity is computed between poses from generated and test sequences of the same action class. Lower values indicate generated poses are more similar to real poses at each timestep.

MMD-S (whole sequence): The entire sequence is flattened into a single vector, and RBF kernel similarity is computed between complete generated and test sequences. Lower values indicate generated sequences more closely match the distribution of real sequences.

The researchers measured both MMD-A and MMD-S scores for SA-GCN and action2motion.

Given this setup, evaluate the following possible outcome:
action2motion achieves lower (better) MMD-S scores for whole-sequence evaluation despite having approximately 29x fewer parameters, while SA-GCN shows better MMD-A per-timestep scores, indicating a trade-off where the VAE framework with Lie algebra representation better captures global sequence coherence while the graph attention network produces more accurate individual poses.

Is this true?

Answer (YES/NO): NO